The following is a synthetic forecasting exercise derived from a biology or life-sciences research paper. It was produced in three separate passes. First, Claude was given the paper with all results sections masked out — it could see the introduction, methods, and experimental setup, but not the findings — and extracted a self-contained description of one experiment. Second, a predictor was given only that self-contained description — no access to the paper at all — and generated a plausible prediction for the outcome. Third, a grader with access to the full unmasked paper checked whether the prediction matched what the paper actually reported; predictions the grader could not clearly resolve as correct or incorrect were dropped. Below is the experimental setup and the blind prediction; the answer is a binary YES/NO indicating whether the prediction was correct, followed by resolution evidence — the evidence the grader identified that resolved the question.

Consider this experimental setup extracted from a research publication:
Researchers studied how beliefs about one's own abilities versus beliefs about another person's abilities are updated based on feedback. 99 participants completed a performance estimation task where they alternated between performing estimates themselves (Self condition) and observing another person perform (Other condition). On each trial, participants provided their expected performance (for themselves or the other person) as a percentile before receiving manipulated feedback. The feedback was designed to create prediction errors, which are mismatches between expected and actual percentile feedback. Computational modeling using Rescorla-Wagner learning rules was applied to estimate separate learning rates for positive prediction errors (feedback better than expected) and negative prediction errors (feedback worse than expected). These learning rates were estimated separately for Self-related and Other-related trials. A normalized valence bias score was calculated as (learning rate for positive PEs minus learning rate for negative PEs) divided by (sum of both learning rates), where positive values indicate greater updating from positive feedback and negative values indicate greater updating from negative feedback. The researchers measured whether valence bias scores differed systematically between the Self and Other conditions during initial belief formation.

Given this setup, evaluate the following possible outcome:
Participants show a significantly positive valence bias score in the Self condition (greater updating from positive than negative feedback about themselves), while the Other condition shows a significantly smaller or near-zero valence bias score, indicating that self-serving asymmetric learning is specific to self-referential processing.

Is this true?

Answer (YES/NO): NO